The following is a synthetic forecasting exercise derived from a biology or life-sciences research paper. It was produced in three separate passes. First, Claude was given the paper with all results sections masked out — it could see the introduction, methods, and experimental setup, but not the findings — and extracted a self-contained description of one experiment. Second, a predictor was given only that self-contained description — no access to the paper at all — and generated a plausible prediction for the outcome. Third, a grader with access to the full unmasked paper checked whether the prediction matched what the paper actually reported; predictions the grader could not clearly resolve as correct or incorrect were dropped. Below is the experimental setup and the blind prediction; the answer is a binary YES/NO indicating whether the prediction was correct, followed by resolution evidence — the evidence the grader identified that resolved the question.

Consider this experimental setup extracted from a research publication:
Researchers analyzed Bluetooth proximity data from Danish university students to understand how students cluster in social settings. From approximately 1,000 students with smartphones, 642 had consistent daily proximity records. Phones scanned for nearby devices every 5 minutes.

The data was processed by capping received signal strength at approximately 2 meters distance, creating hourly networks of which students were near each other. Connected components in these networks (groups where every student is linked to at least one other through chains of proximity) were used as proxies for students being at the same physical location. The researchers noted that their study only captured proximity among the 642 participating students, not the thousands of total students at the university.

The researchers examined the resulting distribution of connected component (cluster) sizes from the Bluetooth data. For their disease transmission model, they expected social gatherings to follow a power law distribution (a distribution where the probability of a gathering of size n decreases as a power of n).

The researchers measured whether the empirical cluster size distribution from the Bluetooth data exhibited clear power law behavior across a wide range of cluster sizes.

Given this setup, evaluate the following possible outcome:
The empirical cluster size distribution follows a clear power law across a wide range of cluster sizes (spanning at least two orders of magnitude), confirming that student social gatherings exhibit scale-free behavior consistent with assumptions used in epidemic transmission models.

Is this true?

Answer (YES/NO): NO